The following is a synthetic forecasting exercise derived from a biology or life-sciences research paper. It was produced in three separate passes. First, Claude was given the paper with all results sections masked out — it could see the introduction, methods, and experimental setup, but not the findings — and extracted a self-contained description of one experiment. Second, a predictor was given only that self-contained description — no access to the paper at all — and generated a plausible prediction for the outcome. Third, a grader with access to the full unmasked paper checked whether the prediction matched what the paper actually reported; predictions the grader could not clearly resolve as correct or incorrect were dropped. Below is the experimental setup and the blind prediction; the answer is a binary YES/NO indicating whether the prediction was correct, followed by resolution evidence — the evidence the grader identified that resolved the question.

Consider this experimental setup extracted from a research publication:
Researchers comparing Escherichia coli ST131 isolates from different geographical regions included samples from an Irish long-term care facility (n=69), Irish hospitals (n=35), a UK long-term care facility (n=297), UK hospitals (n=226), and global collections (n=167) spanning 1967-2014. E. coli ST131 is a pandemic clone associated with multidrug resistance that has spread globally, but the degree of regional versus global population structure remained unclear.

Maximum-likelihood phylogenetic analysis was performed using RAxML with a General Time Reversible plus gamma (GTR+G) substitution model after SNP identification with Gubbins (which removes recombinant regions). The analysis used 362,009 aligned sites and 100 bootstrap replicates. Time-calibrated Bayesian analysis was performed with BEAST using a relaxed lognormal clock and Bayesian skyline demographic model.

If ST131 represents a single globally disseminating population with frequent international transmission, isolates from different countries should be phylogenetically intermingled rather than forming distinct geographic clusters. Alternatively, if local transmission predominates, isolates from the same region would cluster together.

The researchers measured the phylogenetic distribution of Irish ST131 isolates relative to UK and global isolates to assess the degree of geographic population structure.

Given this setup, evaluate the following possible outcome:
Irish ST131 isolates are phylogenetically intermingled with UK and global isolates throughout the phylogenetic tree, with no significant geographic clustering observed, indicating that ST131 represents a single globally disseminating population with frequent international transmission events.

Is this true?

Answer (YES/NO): NO